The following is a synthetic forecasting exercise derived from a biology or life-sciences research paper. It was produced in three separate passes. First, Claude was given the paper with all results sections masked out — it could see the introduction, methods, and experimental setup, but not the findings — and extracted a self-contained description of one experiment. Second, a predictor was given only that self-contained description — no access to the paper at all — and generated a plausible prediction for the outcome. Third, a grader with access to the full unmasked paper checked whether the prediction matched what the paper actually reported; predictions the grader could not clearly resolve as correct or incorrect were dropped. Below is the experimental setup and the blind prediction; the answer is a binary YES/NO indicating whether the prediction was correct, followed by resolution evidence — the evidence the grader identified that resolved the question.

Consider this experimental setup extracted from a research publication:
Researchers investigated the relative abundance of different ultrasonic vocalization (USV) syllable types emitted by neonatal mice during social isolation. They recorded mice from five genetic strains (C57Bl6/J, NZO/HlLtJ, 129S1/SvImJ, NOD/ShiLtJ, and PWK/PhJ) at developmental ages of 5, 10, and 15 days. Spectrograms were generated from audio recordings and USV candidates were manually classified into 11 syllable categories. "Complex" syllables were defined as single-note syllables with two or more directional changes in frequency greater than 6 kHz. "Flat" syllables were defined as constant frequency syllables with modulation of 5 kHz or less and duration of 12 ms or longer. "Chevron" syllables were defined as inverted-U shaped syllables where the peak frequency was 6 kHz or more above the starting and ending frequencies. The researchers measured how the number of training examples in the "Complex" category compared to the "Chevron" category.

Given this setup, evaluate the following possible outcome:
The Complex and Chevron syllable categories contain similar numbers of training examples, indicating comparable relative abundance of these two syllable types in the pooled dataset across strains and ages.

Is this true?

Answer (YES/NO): NO